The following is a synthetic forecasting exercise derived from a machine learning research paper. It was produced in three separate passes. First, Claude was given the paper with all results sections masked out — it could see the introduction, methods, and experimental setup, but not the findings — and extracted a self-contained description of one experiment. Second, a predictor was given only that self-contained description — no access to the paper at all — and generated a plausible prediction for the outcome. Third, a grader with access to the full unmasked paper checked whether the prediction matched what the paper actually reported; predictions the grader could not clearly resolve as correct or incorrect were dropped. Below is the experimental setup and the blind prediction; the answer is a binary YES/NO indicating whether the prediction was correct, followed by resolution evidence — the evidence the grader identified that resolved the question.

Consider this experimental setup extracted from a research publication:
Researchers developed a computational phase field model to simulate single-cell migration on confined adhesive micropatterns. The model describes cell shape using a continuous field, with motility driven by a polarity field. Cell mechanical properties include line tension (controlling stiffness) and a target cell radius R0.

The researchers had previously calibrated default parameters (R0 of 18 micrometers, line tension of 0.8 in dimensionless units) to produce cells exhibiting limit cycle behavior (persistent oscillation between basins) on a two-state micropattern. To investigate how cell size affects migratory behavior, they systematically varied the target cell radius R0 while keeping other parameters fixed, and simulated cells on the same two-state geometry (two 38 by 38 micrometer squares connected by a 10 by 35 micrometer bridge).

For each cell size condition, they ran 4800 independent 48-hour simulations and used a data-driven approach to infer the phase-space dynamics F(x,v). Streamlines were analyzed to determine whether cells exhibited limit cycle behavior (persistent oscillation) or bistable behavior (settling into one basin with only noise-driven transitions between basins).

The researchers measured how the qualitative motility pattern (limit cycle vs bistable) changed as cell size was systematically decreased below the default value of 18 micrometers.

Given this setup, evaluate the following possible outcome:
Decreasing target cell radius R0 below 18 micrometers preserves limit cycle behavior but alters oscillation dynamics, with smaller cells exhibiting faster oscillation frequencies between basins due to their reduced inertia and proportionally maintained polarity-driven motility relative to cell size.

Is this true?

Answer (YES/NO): NO